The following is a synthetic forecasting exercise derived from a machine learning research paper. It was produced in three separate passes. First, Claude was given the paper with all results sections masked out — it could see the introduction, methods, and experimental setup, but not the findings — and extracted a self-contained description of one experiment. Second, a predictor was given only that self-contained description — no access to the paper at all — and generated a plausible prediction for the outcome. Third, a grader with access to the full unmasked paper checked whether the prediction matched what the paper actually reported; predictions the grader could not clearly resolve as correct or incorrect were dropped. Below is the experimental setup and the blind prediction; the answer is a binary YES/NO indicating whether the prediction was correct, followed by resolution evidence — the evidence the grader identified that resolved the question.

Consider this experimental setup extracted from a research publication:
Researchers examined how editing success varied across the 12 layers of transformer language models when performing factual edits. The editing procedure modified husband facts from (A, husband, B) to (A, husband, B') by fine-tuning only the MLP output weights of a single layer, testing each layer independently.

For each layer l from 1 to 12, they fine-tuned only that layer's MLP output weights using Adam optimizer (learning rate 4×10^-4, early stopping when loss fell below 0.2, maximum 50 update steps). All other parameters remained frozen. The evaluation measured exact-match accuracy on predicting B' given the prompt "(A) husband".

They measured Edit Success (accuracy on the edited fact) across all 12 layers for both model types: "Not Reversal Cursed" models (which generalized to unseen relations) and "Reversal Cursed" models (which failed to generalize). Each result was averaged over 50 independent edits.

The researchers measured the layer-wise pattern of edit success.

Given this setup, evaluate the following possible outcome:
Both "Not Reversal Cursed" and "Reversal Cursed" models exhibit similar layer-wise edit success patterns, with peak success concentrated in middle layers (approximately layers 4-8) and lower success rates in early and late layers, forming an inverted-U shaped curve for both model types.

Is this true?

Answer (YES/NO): NO